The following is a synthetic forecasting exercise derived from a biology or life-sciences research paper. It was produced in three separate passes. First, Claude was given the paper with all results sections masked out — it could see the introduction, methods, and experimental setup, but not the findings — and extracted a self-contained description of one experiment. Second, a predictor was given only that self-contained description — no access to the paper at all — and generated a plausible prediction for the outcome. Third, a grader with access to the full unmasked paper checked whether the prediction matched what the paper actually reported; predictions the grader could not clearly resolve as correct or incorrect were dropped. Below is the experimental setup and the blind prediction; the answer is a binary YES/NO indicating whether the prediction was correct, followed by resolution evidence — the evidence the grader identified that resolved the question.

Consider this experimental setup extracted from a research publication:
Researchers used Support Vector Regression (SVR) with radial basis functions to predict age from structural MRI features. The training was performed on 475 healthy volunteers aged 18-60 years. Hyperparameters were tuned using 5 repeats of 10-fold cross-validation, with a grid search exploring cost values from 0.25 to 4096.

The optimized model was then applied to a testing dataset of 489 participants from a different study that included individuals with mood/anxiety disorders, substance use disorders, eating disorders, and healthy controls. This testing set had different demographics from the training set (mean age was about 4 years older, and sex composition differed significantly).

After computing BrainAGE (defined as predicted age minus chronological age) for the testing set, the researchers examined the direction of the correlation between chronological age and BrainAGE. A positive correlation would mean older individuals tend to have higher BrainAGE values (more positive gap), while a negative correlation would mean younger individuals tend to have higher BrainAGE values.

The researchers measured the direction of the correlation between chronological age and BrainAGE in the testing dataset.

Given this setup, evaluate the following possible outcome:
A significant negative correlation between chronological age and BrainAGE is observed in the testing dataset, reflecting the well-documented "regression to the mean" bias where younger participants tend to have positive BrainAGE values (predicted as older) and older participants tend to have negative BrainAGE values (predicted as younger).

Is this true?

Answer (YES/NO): YES